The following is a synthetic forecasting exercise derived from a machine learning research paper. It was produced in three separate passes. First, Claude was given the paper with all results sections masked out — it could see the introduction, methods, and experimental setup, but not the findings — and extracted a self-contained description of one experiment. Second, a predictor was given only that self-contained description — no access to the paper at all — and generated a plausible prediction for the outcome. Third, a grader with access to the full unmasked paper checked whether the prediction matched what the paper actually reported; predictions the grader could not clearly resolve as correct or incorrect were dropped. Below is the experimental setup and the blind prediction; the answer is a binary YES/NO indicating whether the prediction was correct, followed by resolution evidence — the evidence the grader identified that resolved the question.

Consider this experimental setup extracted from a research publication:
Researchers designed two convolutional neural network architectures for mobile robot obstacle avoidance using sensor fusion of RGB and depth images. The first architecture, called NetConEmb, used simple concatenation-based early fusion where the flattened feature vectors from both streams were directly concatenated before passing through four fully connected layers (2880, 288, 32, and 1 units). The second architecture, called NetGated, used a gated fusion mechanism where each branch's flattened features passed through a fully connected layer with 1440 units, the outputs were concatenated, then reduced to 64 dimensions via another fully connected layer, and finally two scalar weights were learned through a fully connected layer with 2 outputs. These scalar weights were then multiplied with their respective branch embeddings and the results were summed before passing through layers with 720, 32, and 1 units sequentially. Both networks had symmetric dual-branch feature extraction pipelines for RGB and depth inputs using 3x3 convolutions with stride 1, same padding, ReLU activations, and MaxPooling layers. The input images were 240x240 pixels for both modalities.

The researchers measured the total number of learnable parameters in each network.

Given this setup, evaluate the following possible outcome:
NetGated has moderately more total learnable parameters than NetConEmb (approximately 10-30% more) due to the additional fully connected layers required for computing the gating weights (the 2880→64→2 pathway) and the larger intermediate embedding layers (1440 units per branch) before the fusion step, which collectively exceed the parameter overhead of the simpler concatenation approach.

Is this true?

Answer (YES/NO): NO